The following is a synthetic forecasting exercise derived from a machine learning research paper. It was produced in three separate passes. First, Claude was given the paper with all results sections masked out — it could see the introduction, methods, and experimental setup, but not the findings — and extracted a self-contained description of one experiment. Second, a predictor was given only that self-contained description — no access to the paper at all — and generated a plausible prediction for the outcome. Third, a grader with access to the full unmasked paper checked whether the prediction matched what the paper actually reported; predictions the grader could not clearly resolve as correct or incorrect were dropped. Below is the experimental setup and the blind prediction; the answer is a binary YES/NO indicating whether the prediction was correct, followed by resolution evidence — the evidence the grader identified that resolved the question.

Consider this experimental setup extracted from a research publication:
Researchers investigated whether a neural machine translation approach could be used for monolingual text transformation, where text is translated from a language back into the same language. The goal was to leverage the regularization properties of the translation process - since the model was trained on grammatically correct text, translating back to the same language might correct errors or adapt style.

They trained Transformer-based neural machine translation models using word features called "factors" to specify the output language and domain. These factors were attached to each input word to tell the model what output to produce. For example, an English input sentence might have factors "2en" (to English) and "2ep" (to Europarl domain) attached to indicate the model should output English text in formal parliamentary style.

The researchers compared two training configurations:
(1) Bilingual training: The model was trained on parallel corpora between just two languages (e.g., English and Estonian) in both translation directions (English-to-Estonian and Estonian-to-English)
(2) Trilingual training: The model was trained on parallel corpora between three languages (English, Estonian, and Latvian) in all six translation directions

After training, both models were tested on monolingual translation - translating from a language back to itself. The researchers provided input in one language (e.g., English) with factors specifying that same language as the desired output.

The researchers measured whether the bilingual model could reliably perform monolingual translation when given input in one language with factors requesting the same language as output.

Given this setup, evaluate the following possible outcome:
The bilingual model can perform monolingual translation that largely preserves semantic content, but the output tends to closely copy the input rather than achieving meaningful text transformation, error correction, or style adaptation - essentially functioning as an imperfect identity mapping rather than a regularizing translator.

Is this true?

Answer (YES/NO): NO